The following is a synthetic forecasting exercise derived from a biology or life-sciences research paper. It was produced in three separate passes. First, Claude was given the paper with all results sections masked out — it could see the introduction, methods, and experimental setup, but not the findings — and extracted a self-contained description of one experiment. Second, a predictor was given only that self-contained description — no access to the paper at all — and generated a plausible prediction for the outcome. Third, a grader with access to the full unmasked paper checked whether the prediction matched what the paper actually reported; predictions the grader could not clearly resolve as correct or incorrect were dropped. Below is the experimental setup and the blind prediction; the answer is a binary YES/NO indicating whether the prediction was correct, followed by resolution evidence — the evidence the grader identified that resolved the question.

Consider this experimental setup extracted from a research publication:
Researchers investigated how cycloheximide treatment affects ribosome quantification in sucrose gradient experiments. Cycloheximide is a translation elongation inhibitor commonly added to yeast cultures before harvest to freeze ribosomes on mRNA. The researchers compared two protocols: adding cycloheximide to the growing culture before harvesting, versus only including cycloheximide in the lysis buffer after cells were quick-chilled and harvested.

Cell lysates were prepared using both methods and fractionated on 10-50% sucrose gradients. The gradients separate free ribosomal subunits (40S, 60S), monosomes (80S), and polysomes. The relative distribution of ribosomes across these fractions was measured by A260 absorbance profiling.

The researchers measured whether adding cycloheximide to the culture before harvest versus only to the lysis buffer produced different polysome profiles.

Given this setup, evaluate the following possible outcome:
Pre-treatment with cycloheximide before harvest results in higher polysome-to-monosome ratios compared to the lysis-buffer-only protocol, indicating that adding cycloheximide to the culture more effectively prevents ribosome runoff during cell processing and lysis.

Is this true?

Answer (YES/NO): NO